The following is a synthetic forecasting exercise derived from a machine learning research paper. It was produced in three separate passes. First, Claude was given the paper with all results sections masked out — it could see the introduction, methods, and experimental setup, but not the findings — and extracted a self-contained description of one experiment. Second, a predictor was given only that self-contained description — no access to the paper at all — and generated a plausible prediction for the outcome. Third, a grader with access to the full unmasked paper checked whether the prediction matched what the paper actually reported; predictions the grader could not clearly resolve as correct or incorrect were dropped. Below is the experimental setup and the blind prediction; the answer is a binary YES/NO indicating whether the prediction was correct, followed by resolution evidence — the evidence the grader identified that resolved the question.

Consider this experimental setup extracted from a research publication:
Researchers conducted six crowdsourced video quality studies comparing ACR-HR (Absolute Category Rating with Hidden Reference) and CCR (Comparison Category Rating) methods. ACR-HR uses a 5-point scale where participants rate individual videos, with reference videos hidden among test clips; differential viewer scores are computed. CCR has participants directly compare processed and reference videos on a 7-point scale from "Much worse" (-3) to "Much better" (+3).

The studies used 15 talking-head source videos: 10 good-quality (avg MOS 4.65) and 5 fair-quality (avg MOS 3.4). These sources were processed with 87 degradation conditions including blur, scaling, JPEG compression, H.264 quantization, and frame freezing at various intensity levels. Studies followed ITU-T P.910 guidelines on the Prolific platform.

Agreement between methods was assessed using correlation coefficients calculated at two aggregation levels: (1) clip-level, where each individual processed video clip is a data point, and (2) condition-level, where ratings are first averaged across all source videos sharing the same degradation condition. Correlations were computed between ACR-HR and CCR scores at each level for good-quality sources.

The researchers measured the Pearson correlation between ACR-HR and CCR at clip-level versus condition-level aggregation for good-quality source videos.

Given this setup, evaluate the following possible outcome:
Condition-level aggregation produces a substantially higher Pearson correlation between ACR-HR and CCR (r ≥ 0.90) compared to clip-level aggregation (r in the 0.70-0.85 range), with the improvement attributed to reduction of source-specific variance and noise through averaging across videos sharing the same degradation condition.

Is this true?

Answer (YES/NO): NO